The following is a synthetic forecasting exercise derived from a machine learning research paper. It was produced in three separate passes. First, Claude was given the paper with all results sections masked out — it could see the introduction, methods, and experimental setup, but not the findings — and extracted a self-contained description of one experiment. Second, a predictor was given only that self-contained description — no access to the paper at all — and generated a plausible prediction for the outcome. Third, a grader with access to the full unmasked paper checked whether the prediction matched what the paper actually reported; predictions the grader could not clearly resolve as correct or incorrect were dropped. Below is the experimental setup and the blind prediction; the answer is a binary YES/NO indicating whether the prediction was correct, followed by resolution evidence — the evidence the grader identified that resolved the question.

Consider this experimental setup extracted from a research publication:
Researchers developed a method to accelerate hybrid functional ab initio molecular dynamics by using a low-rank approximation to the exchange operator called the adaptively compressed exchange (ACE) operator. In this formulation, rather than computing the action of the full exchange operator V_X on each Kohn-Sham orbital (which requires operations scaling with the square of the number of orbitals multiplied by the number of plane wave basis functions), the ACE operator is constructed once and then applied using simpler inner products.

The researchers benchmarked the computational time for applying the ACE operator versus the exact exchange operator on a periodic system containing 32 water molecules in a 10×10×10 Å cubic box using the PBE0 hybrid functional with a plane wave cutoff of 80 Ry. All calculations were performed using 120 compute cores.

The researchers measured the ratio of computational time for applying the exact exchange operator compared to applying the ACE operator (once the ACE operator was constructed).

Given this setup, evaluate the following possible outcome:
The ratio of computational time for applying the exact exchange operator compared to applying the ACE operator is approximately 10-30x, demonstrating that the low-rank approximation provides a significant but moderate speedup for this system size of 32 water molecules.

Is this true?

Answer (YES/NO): NO